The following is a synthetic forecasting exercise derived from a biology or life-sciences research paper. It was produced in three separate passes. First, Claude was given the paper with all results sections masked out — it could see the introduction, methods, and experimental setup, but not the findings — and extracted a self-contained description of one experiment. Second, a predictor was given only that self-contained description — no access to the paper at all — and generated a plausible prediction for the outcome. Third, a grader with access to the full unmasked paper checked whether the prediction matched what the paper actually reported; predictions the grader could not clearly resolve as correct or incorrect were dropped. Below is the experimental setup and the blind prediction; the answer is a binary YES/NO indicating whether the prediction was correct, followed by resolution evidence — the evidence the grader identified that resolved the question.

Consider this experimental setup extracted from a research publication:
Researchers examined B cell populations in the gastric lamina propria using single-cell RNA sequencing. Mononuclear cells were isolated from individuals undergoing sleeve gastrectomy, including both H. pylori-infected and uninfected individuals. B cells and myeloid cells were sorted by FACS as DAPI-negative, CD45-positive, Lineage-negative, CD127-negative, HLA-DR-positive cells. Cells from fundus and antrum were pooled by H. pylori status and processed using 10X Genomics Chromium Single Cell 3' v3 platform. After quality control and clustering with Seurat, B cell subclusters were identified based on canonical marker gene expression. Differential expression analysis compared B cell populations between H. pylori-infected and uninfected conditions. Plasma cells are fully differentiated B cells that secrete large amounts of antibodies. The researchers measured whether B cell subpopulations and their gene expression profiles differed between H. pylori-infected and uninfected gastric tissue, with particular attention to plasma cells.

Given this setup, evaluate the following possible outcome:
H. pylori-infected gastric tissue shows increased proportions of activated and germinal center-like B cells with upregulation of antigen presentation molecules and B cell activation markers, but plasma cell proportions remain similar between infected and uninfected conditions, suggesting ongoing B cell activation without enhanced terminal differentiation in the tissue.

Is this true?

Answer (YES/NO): NO